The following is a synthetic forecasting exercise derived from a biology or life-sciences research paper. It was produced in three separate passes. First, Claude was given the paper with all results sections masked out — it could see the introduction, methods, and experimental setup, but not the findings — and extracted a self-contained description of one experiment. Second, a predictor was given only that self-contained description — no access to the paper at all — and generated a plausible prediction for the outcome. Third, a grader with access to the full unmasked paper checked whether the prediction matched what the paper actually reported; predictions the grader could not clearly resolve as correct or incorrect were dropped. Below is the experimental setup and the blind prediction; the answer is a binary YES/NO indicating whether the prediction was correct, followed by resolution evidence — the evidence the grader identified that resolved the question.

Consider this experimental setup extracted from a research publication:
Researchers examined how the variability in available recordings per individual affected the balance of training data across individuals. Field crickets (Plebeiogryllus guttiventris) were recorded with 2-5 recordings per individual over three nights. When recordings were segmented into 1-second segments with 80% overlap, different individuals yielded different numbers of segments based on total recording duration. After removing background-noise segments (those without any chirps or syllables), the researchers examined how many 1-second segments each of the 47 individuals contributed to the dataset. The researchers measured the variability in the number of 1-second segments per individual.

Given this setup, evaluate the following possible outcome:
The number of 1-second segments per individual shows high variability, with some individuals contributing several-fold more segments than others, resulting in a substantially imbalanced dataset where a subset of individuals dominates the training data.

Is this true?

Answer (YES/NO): NO